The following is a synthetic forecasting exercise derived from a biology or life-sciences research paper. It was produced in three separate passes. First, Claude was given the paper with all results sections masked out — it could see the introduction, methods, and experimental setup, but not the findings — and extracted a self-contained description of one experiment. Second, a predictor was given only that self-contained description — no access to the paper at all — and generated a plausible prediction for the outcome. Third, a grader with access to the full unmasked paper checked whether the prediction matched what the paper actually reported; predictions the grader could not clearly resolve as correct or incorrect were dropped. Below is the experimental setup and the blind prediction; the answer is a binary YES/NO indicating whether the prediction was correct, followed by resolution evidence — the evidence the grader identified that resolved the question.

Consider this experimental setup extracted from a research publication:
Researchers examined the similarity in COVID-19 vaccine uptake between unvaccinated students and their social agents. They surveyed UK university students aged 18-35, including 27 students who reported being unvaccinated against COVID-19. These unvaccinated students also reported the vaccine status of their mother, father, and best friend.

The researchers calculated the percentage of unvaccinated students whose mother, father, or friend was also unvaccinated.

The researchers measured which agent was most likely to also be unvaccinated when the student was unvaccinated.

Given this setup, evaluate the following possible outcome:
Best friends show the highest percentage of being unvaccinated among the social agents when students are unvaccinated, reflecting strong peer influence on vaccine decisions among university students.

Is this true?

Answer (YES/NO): NO